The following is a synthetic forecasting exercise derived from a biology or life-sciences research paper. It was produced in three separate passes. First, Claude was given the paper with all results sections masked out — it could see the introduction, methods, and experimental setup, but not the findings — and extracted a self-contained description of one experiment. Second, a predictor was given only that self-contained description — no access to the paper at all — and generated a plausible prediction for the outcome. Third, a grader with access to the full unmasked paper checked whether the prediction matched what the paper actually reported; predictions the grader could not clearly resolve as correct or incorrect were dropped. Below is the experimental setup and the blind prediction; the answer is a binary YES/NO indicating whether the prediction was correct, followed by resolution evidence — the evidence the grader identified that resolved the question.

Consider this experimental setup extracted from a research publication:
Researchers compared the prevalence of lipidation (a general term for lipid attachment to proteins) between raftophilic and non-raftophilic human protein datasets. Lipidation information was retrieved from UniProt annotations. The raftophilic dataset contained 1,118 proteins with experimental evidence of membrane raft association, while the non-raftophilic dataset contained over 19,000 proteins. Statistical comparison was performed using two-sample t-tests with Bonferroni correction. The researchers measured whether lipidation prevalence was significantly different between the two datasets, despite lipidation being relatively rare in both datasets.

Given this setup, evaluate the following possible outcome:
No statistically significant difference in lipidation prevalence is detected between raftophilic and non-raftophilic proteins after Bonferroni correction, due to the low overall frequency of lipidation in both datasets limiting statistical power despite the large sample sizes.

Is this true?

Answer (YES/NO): NO